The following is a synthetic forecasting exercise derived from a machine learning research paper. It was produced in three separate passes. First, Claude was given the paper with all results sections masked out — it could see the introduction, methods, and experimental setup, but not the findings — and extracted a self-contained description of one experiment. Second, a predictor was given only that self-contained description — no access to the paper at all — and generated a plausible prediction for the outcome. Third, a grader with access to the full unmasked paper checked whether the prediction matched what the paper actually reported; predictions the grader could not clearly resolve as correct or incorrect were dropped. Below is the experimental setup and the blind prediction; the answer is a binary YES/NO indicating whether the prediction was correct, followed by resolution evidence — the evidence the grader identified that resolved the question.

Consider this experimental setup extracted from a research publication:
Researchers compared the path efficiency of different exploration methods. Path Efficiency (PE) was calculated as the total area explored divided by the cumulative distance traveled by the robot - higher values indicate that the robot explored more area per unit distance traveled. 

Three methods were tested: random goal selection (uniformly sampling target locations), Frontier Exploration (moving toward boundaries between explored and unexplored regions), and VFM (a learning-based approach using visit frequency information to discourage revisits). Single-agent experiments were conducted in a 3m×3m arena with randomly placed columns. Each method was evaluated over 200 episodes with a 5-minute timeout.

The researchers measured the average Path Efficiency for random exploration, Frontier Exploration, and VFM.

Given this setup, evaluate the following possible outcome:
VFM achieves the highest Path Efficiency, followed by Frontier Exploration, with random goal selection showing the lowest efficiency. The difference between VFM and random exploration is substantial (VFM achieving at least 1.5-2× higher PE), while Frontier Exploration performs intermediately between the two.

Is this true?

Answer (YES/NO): NO